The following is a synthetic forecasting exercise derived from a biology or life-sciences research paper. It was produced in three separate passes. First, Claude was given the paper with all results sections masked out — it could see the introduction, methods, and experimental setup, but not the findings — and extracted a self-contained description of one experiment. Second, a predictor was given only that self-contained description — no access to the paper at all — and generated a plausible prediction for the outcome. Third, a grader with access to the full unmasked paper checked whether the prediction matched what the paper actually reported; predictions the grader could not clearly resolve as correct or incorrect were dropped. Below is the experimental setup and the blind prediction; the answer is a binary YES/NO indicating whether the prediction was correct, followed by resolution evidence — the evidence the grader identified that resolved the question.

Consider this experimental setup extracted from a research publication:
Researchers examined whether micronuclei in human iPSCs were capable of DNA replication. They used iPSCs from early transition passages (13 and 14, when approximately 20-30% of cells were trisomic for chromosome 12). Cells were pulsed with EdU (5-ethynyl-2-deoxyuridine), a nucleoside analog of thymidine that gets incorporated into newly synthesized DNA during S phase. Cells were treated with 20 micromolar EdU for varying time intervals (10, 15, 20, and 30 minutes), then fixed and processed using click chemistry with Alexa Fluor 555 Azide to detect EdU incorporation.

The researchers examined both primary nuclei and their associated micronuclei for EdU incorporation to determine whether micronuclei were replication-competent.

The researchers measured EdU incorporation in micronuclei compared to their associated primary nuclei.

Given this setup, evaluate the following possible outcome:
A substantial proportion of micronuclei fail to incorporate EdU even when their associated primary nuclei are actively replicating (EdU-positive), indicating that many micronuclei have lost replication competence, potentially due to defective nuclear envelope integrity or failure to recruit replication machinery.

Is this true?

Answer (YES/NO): YES